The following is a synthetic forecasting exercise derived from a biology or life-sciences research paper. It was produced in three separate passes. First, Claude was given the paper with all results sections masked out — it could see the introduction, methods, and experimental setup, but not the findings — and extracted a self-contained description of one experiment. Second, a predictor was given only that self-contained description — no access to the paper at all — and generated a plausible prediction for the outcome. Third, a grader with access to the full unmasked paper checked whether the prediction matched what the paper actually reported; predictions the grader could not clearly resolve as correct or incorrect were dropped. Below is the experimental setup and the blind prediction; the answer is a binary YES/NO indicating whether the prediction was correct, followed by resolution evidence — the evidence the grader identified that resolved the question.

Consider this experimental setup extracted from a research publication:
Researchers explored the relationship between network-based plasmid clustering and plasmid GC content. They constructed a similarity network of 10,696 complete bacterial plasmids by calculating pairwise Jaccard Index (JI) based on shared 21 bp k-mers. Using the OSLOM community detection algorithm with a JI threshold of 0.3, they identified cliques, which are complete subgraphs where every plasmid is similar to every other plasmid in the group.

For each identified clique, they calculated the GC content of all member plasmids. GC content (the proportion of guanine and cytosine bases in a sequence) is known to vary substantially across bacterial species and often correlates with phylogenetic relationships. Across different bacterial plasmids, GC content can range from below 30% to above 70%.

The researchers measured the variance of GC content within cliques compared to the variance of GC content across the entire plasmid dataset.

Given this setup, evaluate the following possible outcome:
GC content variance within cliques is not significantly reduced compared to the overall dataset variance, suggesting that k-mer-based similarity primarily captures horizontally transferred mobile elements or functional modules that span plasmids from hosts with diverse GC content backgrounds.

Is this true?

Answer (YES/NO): NO